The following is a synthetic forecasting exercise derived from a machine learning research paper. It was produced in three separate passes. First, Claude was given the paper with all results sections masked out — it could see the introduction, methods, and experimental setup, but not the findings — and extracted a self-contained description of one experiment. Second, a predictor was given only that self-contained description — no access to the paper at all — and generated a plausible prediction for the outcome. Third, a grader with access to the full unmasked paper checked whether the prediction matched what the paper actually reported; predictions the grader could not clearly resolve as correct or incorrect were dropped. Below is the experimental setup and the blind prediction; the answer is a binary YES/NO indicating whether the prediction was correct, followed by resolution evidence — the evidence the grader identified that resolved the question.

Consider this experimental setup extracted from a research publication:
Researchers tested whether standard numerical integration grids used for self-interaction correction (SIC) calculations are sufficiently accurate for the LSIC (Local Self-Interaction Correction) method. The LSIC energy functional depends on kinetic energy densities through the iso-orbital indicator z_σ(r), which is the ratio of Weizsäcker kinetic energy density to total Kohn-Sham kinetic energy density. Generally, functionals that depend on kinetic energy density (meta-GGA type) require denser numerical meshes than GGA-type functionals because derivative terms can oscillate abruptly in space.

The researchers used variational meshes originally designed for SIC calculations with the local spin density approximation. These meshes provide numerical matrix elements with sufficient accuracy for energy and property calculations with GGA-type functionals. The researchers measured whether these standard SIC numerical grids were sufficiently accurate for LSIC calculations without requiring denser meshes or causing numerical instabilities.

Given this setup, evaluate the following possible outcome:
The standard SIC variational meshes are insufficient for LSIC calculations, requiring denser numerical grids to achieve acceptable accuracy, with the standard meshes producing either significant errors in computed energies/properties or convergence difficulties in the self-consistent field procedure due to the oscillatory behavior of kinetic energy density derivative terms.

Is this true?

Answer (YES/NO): NO